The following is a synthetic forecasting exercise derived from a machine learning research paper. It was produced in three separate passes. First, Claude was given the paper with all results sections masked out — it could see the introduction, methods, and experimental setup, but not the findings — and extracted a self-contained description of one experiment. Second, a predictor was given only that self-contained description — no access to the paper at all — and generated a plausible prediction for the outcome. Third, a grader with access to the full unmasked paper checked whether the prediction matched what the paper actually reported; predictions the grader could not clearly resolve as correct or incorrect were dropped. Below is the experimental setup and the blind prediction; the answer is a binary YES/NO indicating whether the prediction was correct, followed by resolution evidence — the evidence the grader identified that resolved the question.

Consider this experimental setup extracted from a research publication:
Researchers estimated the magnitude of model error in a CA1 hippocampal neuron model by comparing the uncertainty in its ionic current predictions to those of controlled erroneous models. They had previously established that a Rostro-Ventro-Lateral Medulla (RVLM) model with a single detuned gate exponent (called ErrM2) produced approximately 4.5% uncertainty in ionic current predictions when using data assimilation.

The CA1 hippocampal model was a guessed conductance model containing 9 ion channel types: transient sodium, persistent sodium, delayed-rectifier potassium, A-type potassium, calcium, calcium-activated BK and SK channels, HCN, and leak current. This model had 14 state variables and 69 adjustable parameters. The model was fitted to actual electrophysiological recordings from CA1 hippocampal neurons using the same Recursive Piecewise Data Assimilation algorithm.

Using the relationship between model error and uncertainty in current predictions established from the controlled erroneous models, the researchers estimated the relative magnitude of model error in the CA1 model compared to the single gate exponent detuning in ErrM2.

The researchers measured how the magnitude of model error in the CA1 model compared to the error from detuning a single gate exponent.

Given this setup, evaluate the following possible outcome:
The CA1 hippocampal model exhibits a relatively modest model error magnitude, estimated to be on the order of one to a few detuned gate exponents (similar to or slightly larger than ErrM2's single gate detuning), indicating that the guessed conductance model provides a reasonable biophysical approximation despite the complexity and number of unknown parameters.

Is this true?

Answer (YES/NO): NO